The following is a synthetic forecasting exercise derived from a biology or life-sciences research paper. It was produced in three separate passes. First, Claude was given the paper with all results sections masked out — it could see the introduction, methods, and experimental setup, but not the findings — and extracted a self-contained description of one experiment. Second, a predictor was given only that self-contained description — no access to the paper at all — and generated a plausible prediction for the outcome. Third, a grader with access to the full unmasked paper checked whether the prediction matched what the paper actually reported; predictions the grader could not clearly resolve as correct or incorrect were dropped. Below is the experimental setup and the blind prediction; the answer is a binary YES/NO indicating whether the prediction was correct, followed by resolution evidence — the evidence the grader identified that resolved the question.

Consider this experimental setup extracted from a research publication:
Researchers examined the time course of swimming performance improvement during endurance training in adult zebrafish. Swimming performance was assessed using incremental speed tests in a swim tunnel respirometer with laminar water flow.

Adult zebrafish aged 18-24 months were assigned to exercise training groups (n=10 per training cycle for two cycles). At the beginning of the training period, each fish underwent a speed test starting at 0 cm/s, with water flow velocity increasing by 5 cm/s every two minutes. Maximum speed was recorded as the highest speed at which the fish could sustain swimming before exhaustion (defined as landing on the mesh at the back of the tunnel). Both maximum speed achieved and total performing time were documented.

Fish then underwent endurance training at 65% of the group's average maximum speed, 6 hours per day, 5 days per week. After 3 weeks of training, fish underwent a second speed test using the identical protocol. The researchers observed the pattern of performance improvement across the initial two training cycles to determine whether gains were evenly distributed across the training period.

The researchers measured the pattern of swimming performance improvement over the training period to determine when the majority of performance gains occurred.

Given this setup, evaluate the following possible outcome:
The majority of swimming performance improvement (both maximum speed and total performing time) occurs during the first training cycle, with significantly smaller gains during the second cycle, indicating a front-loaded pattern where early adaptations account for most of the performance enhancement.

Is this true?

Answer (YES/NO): YES